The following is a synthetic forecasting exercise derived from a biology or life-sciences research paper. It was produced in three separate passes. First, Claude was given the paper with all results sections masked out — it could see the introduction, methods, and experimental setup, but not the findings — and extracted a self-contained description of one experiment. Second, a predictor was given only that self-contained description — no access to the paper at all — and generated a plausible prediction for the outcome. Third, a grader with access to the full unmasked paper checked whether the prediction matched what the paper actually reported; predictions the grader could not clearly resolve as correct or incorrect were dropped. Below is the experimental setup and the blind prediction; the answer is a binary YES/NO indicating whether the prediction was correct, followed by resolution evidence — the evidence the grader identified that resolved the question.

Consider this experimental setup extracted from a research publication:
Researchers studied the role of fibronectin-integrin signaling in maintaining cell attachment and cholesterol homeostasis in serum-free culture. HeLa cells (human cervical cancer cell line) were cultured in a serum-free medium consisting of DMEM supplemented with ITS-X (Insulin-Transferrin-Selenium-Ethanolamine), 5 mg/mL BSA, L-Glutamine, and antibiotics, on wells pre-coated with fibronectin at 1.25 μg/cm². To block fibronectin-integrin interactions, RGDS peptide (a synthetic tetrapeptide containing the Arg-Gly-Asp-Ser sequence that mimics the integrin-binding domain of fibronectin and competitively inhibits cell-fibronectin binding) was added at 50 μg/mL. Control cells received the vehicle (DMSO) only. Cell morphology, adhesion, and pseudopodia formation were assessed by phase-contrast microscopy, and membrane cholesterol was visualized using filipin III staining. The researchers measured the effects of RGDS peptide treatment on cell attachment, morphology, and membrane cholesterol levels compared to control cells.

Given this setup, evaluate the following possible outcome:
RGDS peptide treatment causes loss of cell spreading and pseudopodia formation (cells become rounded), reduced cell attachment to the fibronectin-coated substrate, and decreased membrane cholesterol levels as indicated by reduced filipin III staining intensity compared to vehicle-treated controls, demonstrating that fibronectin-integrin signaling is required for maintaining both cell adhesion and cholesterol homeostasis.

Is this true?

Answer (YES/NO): NO